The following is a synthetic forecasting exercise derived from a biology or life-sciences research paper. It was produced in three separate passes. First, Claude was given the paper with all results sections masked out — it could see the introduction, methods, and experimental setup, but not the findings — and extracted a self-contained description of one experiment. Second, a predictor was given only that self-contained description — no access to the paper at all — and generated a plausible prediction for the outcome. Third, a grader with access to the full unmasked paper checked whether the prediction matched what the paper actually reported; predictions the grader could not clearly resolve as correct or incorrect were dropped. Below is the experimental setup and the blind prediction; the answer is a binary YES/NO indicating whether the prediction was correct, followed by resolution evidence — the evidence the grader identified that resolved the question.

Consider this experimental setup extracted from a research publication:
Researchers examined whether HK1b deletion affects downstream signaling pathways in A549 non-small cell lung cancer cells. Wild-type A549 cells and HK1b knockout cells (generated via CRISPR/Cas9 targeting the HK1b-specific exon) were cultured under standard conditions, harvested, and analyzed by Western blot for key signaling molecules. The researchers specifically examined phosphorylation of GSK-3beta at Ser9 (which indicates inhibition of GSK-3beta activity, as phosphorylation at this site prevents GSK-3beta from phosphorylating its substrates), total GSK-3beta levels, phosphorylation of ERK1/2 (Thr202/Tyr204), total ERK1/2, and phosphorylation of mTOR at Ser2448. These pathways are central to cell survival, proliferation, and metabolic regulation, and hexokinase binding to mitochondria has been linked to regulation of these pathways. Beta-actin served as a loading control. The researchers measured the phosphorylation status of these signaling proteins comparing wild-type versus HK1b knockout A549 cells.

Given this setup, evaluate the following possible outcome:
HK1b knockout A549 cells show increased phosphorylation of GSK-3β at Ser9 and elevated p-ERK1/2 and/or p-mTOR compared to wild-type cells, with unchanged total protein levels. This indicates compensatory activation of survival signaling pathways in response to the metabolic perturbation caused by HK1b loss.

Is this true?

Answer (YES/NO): NO